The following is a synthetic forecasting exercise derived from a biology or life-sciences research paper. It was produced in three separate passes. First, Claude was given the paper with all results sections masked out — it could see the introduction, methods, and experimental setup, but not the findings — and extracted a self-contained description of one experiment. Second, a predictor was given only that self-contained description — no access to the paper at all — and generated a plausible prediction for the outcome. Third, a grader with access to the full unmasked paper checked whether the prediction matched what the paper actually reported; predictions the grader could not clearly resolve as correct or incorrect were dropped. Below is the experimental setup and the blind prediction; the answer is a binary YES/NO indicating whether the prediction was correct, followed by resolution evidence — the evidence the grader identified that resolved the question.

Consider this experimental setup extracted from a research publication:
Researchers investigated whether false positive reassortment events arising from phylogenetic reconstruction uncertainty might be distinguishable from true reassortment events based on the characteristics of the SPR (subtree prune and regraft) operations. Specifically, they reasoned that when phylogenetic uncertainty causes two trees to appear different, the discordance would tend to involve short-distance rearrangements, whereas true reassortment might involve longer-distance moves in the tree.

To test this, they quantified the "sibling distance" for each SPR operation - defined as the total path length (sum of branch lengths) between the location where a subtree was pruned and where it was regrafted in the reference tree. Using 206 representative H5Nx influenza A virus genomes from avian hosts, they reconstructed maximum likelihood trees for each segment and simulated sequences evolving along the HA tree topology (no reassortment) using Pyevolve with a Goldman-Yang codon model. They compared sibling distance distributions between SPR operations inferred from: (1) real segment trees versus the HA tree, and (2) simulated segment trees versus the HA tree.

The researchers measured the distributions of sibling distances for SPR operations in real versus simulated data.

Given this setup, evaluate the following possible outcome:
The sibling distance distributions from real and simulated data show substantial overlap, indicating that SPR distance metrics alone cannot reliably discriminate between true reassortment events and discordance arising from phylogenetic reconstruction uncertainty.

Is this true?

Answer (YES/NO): YES